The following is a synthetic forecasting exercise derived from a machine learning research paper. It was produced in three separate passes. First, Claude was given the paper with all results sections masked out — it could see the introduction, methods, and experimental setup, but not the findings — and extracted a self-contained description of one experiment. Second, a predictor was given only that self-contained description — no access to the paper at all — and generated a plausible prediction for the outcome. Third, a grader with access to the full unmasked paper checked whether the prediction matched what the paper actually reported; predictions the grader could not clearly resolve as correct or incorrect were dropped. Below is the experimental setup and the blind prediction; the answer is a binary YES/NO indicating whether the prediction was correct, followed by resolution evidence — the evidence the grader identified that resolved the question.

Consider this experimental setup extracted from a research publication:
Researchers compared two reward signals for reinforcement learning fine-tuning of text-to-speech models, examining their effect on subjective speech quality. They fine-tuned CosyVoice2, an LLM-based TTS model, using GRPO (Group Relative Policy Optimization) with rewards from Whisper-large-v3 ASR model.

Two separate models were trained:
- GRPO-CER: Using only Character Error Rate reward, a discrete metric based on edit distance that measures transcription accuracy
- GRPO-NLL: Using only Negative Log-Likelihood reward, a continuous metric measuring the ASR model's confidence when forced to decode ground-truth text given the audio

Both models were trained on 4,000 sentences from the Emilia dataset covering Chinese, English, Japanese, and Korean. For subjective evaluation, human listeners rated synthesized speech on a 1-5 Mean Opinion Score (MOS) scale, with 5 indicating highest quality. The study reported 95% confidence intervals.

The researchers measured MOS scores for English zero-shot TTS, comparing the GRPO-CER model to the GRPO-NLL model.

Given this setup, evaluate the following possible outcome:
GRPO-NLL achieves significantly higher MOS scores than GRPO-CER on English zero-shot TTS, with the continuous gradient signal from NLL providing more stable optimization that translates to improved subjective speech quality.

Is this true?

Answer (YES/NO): YES